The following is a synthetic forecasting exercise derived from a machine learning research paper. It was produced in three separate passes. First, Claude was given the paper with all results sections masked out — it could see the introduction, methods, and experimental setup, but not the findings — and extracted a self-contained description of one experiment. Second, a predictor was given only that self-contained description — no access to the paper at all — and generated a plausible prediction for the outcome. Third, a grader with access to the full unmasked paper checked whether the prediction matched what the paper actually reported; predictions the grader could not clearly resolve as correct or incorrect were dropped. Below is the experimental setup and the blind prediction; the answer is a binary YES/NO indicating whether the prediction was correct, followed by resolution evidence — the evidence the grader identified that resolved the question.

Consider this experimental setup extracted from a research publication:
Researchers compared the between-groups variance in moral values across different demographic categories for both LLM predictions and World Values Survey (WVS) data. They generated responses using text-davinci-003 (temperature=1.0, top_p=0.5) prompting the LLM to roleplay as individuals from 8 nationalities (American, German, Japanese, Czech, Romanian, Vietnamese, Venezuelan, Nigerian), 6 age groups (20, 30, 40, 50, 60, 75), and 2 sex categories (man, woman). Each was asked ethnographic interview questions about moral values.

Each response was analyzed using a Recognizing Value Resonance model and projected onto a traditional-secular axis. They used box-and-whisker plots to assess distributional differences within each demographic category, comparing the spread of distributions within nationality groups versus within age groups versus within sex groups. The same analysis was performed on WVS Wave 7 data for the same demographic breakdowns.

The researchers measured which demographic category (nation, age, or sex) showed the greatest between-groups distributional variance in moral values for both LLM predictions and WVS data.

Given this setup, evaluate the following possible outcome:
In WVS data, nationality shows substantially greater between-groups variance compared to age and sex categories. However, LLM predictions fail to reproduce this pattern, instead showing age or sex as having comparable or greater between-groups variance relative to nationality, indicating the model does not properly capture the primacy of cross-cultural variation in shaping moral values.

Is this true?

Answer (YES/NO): NO